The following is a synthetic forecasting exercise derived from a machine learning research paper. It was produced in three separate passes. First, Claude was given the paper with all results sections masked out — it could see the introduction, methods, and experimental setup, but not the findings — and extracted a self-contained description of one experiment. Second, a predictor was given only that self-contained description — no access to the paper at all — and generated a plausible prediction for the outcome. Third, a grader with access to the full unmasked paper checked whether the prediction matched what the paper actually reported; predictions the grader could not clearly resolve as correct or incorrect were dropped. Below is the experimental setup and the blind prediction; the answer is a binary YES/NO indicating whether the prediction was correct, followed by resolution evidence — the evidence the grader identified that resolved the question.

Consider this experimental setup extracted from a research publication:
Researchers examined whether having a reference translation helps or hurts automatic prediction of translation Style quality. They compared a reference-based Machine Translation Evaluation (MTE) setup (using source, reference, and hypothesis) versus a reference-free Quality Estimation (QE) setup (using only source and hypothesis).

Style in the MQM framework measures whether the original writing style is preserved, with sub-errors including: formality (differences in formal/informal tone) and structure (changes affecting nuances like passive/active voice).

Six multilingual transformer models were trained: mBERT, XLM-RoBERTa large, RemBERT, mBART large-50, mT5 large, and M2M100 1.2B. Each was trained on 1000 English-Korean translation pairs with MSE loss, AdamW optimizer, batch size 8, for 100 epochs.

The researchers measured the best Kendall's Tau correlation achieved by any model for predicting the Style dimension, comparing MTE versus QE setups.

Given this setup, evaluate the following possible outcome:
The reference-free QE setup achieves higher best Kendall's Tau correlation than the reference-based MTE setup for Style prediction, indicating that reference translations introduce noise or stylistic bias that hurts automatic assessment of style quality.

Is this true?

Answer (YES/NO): YES